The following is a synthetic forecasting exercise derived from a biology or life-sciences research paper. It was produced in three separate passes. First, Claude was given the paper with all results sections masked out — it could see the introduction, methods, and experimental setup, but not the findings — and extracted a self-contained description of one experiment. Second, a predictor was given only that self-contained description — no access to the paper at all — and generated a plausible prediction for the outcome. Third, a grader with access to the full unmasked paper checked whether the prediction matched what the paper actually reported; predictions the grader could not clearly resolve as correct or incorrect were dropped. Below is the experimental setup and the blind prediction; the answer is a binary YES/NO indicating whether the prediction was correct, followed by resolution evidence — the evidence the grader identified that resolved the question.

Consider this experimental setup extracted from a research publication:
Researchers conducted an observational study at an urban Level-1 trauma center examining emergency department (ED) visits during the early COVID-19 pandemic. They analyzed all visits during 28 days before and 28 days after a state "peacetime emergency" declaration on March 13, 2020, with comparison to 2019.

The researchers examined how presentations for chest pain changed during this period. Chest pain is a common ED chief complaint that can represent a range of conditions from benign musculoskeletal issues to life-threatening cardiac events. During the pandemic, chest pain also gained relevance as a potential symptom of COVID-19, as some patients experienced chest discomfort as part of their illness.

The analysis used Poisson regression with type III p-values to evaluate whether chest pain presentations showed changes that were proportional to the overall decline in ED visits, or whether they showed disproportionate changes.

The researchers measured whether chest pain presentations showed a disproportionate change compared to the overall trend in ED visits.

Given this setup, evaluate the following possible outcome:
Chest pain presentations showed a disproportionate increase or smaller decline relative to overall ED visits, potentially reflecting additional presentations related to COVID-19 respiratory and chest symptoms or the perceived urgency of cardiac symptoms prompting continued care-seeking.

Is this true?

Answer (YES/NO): YES